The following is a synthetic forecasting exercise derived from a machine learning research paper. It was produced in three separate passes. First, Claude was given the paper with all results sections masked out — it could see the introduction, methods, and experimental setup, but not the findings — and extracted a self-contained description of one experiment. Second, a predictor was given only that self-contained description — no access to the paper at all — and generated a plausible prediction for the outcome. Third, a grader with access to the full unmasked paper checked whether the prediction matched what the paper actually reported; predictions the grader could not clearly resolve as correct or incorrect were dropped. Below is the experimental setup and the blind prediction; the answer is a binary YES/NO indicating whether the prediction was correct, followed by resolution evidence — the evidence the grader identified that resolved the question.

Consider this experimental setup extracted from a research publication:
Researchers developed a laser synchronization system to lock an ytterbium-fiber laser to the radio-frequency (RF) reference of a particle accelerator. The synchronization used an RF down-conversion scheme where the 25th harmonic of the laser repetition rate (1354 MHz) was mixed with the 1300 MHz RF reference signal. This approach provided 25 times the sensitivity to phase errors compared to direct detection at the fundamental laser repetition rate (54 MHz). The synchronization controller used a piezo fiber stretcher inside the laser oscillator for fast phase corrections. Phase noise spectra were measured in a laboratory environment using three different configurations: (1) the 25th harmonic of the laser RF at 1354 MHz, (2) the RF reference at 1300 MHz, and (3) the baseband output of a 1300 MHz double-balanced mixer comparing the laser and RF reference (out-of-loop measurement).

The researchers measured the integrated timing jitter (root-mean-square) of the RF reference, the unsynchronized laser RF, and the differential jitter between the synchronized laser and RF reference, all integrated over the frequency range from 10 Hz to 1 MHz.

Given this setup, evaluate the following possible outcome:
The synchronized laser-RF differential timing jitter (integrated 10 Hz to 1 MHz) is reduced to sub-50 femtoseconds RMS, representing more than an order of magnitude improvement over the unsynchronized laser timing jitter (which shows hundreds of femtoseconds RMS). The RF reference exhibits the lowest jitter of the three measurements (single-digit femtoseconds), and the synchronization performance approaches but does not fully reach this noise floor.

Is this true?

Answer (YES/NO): NO